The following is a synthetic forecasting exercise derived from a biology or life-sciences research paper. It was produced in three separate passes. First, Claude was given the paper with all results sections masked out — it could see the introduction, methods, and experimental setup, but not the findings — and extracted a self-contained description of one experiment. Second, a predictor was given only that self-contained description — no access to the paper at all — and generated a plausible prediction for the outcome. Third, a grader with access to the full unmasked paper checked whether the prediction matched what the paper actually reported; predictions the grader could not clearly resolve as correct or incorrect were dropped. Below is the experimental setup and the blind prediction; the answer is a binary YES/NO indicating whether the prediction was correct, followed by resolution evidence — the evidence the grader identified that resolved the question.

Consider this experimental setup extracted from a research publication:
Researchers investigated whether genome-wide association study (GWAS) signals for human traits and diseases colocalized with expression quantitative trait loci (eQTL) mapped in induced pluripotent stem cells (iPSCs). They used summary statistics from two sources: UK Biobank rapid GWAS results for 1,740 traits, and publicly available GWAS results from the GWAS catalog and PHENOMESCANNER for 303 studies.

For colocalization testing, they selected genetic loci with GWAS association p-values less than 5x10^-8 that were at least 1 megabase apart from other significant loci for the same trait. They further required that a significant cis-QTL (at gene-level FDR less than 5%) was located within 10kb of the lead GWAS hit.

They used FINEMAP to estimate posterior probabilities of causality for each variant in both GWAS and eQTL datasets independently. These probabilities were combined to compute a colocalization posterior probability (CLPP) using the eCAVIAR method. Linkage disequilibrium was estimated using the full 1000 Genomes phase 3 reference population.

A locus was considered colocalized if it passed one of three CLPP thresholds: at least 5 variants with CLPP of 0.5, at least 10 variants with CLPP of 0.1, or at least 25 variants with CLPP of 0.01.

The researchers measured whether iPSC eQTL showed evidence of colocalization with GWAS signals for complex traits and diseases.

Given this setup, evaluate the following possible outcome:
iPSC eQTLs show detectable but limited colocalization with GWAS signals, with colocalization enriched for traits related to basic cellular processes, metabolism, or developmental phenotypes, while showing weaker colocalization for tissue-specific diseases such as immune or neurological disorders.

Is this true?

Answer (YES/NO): NO